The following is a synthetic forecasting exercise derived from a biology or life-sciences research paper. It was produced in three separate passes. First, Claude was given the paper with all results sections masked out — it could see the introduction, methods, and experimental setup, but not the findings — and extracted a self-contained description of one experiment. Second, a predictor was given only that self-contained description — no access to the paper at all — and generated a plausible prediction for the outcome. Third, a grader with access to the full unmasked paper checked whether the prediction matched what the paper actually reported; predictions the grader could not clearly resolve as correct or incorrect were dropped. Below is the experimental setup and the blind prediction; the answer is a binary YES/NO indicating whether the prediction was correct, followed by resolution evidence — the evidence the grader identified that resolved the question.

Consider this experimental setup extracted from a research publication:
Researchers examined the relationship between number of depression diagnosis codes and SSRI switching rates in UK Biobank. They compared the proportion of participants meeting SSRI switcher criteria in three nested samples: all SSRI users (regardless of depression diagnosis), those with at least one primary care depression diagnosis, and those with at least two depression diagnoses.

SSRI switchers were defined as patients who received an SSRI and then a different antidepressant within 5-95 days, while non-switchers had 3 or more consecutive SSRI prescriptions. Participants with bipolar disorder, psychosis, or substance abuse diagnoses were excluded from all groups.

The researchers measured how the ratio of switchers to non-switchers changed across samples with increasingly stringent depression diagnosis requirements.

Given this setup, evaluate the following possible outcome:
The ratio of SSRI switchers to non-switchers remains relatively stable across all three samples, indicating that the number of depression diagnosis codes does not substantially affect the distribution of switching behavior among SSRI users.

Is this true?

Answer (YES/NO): NO